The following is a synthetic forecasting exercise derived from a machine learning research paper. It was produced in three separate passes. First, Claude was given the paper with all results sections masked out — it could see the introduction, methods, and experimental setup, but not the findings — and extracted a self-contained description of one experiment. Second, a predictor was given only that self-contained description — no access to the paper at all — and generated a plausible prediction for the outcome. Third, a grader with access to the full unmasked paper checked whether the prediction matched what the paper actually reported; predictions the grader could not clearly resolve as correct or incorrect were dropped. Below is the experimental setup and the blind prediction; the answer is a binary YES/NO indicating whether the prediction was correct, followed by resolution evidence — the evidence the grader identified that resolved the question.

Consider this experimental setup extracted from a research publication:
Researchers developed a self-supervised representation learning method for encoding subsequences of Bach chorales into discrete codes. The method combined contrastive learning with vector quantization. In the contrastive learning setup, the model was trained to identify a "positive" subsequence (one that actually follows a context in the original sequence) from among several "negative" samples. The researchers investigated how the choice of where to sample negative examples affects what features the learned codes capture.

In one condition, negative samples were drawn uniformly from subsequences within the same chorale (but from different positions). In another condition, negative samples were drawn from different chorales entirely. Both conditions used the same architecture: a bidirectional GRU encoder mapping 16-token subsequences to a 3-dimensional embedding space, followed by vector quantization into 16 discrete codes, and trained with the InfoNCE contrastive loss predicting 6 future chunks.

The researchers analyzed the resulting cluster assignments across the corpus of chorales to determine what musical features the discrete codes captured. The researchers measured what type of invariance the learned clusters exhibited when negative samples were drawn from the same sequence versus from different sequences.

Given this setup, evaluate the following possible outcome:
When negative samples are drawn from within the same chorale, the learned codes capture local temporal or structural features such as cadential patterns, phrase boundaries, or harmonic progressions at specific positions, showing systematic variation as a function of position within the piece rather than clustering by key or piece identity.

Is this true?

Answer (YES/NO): YES